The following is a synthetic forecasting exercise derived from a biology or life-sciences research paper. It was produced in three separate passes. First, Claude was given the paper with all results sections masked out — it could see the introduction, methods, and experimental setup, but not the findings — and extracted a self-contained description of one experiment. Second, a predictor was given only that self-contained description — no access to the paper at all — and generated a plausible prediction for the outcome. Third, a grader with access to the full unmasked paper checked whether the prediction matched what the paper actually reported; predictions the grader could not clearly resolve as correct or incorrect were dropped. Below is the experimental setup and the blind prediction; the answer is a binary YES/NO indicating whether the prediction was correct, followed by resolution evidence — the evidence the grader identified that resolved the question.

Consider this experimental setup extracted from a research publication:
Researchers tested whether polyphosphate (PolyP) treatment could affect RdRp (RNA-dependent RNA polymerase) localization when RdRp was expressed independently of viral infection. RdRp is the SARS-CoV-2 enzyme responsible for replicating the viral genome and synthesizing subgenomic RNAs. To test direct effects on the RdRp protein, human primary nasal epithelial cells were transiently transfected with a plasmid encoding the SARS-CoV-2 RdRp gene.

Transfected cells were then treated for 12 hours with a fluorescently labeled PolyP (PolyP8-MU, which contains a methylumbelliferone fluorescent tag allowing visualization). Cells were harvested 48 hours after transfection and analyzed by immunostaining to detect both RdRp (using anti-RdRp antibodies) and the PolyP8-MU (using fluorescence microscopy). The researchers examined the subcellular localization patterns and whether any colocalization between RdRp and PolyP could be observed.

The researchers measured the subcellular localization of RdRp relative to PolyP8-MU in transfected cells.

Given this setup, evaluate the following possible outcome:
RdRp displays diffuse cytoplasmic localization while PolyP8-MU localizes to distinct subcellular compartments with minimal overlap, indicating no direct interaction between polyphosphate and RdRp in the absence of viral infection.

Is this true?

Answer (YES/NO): NO